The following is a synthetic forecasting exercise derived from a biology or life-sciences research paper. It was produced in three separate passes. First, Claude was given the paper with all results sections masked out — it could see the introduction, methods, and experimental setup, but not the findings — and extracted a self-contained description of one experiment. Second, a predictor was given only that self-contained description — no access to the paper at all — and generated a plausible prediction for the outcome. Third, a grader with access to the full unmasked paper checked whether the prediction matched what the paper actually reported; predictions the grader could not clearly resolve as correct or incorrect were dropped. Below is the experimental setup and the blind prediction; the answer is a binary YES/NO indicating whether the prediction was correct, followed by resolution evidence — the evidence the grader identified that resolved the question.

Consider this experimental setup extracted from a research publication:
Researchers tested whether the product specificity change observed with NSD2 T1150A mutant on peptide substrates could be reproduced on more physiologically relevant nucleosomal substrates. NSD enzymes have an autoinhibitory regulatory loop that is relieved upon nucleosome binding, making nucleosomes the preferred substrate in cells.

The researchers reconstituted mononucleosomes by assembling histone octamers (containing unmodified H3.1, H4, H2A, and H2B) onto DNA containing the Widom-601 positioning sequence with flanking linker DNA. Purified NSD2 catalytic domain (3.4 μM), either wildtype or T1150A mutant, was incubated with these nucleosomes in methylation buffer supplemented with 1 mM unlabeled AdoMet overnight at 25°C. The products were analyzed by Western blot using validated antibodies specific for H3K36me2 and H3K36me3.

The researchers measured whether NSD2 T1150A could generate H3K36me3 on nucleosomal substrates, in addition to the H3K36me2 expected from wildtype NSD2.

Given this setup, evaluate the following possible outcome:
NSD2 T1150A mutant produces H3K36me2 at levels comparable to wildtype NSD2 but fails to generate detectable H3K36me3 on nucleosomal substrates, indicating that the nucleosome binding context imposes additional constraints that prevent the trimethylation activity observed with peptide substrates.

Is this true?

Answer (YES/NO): NO